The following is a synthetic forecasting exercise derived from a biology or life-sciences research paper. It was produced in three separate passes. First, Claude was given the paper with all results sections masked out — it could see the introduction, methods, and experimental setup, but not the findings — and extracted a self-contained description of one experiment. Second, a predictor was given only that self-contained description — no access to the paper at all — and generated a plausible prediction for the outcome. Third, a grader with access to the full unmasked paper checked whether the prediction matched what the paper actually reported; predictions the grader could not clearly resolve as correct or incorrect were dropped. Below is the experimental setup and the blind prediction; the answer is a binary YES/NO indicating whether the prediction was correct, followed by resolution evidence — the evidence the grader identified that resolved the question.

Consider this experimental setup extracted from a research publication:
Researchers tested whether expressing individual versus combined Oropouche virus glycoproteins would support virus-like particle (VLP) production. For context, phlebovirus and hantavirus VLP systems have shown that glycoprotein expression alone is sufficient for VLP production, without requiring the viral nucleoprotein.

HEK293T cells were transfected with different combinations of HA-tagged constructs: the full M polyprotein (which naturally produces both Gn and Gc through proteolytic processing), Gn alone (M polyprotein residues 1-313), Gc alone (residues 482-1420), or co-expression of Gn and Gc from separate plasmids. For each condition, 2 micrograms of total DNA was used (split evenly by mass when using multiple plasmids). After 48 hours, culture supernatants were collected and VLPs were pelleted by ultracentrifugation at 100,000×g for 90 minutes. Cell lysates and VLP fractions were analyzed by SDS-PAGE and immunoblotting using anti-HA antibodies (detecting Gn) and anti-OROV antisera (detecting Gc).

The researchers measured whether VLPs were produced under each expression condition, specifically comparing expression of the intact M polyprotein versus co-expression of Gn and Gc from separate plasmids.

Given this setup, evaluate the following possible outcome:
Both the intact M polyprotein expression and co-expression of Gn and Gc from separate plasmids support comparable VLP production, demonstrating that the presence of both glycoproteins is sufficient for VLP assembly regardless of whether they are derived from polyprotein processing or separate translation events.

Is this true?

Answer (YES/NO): NO